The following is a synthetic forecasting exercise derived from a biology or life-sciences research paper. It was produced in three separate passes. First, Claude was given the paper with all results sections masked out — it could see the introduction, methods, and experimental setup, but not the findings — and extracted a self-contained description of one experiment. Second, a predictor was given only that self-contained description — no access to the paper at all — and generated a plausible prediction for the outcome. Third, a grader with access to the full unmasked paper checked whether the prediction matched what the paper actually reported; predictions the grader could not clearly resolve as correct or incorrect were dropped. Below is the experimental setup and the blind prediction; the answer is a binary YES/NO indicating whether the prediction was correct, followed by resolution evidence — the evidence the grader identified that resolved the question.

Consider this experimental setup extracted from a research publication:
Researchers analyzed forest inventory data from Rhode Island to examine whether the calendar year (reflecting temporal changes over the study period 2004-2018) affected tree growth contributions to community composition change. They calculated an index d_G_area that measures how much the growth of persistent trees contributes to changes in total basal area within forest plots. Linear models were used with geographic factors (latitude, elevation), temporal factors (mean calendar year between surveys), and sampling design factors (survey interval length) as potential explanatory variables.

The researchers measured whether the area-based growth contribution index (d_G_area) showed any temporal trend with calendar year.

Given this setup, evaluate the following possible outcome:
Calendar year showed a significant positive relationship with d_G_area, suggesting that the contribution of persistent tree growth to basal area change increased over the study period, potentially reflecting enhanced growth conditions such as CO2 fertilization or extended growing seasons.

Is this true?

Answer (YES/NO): NO